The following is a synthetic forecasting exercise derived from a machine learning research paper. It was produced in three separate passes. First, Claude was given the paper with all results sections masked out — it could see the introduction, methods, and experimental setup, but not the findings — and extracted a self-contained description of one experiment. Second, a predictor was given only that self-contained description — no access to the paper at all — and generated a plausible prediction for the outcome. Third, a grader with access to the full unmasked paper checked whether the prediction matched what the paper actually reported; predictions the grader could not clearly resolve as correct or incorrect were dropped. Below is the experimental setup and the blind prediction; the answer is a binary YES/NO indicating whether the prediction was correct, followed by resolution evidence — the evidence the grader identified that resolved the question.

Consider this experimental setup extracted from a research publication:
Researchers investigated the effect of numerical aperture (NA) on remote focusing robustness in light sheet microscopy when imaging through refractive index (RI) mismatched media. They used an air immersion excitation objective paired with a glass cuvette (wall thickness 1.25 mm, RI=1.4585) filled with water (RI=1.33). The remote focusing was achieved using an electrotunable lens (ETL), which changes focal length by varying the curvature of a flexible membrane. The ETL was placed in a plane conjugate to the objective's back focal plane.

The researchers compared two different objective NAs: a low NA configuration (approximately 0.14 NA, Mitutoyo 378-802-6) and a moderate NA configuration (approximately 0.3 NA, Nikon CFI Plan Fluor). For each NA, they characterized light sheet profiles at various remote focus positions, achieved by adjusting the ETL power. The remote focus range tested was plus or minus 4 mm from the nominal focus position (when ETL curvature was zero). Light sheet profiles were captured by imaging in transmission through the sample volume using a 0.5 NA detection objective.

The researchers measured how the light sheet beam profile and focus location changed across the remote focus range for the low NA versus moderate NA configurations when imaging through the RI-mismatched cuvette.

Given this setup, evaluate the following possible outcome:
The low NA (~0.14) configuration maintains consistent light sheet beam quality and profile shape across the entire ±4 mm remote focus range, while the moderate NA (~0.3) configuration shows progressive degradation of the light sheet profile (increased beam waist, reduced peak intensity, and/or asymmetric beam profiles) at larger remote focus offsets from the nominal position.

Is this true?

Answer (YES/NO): YES